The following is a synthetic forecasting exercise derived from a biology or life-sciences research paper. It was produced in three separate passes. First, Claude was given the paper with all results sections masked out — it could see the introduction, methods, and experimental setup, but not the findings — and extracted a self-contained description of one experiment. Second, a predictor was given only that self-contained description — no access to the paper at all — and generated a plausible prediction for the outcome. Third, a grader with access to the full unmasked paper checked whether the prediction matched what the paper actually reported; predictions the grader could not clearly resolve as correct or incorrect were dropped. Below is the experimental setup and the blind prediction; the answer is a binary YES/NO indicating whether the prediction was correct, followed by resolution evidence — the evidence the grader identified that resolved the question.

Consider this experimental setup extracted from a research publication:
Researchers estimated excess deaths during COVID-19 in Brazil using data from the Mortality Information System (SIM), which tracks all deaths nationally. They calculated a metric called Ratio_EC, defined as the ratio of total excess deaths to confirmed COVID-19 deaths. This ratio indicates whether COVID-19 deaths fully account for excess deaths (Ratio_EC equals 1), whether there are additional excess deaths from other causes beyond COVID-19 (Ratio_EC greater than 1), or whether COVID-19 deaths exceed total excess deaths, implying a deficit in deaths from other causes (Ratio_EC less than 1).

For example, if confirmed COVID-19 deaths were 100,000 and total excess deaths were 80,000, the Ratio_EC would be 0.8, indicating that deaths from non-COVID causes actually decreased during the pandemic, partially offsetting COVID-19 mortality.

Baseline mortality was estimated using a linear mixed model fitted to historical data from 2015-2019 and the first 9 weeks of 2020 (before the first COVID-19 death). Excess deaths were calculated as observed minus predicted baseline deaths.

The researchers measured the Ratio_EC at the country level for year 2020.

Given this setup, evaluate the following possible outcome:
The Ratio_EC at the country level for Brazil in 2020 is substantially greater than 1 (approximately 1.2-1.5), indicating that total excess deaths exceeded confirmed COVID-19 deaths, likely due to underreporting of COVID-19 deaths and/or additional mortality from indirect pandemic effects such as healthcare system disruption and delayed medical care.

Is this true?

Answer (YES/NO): NO